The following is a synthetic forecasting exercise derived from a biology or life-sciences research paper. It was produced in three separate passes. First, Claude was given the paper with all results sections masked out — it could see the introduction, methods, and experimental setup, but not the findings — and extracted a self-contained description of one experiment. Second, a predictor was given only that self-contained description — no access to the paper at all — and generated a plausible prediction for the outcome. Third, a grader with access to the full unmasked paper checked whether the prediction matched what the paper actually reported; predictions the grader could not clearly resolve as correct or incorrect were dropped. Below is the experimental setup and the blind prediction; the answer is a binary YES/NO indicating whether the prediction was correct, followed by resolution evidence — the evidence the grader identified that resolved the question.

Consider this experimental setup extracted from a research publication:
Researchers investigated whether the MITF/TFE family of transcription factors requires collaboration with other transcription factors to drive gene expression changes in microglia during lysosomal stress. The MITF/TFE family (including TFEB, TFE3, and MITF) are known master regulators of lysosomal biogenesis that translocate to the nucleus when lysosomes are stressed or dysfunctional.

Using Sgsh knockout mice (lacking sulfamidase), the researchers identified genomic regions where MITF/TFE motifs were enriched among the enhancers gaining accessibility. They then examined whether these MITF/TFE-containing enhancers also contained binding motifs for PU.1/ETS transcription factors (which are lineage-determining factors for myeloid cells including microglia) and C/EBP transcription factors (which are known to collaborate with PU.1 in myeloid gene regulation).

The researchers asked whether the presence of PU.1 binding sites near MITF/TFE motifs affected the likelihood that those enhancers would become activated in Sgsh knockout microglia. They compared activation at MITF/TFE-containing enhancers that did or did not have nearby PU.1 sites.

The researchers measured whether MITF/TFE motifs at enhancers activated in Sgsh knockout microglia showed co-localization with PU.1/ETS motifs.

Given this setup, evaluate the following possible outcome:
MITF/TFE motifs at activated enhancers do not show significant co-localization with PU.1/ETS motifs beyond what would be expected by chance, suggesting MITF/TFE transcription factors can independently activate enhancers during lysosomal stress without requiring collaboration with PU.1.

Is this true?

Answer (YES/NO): NO